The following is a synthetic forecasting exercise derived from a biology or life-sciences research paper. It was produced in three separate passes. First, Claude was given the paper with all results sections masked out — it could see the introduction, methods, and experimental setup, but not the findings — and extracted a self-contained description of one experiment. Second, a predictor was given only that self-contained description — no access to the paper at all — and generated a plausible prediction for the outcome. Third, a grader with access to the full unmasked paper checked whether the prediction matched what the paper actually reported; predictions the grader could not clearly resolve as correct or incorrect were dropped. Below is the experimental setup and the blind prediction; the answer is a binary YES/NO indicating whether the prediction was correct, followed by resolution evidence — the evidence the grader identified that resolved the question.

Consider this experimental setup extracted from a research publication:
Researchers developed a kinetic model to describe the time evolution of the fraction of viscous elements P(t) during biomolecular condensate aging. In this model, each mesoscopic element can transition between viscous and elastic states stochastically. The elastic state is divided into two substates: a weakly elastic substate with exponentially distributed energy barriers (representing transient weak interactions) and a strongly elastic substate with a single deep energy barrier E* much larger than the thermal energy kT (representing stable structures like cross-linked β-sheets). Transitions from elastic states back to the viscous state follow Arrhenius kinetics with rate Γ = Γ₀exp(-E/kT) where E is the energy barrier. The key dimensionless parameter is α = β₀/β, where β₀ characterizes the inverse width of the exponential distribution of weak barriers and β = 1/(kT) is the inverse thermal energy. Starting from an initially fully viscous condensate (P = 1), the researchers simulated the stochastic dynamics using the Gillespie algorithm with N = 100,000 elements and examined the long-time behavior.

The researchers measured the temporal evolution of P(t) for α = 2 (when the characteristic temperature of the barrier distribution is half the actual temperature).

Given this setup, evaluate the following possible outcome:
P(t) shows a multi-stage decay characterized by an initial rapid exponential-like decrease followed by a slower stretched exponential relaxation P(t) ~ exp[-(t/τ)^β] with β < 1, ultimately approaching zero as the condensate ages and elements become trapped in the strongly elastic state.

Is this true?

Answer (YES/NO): NO